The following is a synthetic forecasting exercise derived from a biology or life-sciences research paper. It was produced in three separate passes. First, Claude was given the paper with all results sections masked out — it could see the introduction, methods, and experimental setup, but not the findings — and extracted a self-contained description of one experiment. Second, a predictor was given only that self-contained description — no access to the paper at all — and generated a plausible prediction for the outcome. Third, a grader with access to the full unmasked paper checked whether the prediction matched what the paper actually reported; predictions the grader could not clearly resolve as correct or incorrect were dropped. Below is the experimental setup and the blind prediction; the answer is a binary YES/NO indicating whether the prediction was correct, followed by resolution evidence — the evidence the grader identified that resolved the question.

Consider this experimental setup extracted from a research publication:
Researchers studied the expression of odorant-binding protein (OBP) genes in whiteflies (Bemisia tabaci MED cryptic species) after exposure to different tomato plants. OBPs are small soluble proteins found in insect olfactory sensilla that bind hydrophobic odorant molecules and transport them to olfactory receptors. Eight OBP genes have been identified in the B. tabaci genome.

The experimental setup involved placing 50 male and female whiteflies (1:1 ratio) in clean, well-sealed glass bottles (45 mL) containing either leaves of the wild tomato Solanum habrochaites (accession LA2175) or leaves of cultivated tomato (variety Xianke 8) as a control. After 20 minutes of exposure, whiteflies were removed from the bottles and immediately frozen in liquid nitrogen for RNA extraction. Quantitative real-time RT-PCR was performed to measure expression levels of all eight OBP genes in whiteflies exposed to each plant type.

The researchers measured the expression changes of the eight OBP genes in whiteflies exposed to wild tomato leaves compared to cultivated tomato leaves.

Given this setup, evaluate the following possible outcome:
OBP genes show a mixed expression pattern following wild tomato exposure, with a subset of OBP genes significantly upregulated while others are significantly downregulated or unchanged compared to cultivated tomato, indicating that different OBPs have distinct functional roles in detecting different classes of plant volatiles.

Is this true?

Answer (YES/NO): YES